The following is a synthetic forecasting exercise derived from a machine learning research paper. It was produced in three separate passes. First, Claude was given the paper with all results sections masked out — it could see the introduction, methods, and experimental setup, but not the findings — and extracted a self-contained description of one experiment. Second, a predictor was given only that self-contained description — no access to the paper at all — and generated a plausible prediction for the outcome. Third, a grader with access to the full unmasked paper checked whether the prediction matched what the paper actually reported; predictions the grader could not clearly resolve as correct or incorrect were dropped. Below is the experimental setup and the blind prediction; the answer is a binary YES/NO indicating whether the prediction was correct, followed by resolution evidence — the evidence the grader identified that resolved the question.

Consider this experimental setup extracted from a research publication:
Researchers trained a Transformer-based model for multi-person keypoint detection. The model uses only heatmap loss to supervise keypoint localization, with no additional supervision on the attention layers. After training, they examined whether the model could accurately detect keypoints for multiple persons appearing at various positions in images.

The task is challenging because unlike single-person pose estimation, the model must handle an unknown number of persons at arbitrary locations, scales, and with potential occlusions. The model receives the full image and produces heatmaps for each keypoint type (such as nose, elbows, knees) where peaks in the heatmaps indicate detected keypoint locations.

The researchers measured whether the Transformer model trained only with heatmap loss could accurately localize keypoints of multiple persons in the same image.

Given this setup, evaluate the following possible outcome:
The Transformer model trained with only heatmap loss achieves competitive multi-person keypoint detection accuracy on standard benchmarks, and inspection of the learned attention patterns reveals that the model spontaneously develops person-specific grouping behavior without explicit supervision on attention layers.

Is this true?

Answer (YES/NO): NO